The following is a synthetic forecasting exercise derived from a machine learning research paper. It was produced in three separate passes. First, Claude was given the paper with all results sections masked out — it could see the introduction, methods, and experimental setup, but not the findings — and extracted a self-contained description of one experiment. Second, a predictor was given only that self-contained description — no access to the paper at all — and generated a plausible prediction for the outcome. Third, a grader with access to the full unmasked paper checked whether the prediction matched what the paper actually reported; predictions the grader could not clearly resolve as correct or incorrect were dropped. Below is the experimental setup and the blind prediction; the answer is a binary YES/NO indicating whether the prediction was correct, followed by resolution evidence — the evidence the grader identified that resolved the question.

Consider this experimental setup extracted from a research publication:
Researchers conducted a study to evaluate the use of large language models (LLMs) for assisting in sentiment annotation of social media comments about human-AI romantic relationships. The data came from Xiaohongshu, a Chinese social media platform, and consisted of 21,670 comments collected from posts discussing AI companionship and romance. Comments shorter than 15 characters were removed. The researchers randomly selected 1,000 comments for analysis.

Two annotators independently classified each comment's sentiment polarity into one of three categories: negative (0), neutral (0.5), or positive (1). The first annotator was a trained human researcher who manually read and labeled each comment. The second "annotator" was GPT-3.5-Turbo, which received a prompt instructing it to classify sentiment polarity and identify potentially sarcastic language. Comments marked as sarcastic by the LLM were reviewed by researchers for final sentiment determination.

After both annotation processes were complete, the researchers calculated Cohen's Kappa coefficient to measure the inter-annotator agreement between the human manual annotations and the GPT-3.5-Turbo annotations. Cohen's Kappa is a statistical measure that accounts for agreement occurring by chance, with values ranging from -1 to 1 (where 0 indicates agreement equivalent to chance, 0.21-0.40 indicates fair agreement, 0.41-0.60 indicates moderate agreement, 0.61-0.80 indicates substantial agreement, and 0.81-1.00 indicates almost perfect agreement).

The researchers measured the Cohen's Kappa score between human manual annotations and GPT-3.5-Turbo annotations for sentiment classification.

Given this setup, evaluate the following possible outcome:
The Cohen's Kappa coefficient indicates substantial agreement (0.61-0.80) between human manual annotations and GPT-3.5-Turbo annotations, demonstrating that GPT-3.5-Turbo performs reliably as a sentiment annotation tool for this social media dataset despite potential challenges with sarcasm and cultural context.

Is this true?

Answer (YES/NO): YES